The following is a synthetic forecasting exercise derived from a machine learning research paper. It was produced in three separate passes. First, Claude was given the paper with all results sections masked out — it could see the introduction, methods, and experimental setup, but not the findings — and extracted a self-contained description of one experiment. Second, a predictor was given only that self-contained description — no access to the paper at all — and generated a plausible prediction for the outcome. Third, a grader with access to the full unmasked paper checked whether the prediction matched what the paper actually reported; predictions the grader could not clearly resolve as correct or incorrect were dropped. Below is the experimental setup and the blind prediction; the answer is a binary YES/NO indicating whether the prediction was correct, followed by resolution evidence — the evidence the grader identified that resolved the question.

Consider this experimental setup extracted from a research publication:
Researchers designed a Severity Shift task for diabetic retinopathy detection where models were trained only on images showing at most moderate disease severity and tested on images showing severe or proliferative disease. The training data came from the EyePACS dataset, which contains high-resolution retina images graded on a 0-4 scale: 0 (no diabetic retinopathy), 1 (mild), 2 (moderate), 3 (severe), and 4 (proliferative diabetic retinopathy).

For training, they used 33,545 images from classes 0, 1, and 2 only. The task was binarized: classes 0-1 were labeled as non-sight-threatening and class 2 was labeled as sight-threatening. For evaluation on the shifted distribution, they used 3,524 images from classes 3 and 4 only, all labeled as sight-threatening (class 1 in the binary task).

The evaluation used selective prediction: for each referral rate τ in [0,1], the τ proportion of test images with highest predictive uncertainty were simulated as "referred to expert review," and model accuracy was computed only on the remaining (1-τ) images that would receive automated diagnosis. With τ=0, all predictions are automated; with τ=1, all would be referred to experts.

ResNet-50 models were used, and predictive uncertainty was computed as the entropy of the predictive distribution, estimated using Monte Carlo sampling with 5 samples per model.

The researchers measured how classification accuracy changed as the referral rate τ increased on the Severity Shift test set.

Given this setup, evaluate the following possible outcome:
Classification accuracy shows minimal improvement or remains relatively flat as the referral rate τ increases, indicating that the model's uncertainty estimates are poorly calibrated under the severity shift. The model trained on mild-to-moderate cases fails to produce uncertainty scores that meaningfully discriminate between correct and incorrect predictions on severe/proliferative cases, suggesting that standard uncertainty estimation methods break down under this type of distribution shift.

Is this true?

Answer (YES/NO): NO